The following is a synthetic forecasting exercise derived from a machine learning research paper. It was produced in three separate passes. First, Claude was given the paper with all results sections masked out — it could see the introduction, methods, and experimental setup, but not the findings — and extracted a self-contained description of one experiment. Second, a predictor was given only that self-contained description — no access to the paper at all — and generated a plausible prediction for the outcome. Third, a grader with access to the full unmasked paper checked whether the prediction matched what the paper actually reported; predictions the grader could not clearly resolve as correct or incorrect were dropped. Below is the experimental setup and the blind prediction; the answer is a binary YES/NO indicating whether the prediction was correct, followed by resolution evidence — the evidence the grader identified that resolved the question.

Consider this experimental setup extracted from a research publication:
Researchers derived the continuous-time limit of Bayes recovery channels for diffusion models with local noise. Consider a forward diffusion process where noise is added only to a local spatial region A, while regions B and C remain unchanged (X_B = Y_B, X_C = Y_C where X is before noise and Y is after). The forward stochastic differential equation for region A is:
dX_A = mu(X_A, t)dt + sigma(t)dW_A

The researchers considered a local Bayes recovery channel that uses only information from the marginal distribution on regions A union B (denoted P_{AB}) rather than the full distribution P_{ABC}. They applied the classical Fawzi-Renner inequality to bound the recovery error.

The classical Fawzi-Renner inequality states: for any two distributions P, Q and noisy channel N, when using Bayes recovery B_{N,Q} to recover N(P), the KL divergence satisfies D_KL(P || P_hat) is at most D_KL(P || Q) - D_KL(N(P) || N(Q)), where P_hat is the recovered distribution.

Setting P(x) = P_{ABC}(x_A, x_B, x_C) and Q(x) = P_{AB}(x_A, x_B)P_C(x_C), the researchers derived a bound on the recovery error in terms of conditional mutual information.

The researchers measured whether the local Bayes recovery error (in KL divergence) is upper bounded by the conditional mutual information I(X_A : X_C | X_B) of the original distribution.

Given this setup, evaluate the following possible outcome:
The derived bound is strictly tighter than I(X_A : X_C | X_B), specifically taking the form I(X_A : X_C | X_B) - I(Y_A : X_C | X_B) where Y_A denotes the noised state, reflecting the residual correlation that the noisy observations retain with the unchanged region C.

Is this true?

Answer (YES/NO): YES